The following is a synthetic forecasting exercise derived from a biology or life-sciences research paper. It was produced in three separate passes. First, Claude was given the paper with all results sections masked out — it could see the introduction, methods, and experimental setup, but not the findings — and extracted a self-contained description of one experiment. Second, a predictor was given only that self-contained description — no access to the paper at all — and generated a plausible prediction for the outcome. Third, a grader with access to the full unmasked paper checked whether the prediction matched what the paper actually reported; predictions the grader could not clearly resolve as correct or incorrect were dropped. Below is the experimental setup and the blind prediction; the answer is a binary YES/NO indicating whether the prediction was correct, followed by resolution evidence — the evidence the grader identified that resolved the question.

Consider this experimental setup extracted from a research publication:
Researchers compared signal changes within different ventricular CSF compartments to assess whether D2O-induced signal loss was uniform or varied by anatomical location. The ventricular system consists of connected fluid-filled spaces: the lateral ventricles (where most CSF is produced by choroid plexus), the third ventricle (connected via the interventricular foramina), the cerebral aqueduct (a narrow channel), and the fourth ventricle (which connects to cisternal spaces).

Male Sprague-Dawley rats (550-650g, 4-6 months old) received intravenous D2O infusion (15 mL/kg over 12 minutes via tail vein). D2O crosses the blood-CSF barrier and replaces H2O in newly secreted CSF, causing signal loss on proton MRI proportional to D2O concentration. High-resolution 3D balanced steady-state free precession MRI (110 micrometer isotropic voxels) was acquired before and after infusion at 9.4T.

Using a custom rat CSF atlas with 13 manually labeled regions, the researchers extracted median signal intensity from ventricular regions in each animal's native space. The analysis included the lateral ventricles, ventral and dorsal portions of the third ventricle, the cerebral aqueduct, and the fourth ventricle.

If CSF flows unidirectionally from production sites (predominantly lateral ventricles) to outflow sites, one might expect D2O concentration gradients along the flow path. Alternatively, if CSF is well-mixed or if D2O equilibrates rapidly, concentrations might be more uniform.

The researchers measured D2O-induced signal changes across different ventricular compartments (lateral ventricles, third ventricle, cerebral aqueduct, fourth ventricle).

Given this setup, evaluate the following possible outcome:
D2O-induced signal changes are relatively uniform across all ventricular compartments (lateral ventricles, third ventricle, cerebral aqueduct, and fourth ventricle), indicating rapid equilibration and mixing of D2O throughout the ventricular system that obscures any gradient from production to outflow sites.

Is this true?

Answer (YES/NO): YES